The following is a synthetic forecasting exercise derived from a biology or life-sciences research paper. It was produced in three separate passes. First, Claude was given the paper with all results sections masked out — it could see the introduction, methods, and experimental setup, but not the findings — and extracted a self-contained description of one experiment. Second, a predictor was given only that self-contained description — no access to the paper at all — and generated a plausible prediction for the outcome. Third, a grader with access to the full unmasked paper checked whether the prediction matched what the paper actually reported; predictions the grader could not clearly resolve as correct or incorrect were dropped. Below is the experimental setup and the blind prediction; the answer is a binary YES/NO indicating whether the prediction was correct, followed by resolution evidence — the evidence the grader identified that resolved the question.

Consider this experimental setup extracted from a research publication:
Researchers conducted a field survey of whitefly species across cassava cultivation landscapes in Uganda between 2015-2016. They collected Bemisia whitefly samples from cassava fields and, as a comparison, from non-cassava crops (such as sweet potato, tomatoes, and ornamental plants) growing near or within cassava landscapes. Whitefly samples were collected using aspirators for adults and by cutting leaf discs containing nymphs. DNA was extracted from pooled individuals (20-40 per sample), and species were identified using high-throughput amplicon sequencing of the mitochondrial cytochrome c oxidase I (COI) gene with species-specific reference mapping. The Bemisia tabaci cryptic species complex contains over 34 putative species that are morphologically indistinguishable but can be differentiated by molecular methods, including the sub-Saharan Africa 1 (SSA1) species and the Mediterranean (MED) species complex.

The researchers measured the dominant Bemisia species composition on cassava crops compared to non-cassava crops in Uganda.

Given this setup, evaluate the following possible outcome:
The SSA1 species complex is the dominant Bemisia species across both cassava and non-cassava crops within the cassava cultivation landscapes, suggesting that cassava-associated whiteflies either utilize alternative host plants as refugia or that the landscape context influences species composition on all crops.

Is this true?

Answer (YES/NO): NO